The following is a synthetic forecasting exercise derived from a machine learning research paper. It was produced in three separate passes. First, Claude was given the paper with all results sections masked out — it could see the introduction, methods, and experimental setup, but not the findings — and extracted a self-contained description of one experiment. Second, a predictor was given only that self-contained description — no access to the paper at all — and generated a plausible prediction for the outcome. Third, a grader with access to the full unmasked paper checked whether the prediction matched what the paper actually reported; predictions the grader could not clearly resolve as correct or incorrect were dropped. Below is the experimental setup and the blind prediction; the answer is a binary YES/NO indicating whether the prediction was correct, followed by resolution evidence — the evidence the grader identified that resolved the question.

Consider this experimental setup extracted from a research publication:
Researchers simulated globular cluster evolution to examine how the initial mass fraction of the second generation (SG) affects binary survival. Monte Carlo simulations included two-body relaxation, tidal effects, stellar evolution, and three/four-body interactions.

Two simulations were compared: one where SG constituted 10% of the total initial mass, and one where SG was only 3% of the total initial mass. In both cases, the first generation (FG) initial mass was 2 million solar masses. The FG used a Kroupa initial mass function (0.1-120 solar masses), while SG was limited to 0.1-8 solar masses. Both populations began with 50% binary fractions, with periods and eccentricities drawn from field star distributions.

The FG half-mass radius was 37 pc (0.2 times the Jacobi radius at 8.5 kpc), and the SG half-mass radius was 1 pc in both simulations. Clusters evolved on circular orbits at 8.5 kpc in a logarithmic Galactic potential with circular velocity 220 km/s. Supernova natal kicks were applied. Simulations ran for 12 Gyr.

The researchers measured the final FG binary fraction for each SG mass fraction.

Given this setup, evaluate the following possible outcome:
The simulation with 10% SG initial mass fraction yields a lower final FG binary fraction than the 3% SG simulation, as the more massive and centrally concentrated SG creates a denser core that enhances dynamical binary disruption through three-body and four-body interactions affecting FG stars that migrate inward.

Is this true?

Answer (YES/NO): YES